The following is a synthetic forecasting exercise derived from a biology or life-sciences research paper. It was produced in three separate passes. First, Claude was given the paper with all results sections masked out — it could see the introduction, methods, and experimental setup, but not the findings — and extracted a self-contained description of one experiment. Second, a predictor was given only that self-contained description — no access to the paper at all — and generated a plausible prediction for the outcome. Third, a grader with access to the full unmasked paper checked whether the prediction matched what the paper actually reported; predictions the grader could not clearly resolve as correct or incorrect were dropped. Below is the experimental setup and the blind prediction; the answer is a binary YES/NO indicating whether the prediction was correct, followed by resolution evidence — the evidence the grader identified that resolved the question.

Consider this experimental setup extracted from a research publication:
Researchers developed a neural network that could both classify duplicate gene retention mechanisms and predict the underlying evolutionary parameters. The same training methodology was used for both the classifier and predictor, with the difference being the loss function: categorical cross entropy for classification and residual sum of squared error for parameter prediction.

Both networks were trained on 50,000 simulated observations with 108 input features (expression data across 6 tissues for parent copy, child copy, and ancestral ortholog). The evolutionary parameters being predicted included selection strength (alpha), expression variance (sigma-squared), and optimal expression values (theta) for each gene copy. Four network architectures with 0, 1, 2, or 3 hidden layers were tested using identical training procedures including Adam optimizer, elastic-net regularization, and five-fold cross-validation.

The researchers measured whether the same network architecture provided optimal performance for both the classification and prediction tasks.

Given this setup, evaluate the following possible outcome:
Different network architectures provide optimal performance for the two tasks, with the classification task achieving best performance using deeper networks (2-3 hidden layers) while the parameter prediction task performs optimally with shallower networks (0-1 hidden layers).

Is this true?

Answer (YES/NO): NO